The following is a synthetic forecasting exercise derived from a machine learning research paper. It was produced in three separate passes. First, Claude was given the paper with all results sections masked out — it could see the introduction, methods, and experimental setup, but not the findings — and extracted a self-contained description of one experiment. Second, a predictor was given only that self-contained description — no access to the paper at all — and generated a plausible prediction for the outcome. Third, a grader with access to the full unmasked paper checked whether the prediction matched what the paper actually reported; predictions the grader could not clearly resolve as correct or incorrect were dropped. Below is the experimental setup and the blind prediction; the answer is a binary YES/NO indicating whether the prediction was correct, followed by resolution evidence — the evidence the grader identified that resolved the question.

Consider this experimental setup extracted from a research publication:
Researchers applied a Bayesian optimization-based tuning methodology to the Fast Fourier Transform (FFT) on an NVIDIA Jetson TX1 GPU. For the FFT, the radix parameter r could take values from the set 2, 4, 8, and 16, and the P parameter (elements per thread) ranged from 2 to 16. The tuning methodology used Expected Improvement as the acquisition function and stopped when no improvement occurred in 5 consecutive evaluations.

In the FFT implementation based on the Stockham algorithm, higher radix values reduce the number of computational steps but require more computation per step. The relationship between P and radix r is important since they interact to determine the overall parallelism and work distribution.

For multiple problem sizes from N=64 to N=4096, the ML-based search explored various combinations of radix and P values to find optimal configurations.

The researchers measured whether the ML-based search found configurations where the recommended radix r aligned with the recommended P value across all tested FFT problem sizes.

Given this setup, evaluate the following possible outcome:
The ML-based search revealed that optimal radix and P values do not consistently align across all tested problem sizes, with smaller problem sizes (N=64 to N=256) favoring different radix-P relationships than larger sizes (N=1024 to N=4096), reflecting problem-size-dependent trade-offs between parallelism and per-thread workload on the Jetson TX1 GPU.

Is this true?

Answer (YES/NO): NO